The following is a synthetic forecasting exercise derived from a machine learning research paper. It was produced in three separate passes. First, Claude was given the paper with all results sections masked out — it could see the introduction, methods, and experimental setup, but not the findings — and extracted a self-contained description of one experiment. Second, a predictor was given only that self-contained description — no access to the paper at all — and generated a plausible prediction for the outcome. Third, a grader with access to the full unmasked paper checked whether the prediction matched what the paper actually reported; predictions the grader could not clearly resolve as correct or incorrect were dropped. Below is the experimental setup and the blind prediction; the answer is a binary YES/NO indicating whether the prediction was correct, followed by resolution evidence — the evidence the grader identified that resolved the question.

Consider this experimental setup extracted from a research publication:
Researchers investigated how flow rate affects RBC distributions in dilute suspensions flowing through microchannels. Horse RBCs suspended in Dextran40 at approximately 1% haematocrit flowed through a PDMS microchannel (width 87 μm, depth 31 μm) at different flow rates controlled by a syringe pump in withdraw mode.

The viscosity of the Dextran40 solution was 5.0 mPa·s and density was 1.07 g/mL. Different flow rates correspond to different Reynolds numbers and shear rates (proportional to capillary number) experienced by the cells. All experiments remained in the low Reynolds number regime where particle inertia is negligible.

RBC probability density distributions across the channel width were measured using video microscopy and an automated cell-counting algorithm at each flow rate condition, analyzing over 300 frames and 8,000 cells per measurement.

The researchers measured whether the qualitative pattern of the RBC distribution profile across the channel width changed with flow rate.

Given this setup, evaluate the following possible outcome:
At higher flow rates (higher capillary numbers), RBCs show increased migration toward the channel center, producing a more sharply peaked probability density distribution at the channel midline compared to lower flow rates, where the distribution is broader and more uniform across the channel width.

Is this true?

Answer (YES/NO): NO